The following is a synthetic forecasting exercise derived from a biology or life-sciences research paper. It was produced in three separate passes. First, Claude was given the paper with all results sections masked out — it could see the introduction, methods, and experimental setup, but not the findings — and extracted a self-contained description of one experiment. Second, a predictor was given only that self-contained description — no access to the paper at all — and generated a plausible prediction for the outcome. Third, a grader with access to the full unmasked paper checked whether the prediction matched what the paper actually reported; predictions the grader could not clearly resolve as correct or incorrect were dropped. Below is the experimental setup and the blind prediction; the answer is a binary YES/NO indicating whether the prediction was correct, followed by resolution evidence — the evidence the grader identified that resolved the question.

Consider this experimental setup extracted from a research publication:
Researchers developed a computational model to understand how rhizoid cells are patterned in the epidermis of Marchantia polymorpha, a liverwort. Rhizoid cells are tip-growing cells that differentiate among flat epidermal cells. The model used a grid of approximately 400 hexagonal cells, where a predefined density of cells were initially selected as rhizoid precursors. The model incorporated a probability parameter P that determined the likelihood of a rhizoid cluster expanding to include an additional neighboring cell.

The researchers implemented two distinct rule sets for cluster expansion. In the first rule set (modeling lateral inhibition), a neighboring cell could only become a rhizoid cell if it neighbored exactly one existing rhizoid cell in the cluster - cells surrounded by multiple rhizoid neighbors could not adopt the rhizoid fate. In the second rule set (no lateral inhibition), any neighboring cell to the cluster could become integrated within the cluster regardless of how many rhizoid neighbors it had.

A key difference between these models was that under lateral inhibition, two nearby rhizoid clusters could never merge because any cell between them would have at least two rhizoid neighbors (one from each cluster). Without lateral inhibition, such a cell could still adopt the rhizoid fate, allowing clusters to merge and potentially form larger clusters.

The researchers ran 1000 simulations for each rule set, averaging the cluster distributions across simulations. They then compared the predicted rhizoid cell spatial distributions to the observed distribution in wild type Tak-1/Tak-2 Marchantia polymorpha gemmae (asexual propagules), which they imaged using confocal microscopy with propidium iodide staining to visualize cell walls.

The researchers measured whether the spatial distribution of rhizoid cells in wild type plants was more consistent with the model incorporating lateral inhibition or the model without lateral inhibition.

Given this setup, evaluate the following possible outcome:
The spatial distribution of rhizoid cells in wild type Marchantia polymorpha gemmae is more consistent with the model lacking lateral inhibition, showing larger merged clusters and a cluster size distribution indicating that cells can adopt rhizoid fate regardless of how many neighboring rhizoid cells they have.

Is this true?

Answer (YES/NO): NO